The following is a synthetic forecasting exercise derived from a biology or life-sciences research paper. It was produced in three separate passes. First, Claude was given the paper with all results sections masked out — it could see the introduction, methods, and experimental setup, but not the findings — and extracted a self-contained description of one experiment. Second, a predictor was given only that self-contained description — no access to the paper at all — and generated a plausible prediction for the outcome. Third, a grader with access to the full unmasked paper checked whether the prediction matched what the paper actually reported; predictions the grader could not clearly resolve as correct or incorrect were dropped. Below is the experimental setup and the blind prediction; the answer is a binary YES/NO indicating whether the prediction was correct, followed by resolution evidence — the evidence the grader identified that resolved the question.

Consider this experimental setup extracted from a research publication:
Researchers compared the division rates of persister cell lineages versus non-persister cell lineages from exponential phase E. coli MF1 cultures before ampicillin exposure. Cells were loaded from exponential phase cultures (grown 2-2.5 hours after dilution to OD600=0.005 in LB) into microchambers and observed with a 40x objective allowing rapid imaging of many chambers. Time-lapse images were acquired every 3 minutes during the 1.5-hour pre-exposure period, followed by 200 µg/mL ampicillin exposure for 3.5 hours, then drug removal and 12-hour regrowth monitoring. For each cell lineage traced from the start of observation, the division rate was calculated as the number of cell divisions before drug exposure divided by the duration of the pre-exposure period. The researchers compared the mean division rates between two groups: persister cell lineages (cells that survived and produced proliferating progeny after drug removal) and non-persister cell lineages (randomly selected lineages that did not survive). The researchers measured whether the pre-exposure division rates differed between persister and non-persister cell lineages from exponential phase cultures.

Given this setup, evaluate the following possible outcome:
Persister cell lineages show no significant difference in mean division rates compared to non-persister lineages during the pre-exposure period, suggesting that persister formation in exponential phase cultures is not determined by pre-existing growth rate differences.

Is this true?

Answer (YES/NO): NO